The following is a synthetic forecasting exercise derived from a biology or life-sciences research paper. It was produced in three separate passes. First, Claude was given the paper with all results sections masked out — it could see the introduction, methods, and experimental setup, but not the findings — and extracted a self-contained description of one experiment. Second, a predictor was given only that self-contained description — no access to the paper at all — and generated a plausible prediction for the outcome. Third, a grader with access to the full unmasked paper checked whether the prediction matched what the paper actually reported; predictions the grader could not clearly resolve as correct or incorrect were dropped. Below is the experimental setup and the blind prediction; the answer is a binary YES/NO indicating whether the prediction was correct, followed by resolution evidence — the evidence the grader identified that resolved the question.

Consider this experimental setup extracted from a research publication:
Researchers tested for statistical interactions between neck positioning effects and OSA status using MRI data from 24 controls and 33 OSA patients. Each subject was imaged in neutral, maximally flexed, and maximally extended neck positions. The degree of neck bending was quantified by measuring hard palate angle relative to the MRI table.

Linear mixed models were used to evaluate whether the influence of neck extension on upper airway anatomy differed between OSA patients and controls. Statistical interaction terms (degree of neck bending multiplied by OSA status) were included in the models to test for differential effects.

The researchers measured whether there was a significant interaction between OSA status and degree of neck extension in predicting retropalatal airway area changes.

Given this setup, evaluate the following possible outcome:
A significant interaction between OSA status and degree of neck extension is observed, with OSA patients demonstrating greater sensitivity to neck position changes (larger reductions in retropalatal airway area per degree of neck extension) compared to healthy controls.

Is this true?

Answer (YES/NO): NO